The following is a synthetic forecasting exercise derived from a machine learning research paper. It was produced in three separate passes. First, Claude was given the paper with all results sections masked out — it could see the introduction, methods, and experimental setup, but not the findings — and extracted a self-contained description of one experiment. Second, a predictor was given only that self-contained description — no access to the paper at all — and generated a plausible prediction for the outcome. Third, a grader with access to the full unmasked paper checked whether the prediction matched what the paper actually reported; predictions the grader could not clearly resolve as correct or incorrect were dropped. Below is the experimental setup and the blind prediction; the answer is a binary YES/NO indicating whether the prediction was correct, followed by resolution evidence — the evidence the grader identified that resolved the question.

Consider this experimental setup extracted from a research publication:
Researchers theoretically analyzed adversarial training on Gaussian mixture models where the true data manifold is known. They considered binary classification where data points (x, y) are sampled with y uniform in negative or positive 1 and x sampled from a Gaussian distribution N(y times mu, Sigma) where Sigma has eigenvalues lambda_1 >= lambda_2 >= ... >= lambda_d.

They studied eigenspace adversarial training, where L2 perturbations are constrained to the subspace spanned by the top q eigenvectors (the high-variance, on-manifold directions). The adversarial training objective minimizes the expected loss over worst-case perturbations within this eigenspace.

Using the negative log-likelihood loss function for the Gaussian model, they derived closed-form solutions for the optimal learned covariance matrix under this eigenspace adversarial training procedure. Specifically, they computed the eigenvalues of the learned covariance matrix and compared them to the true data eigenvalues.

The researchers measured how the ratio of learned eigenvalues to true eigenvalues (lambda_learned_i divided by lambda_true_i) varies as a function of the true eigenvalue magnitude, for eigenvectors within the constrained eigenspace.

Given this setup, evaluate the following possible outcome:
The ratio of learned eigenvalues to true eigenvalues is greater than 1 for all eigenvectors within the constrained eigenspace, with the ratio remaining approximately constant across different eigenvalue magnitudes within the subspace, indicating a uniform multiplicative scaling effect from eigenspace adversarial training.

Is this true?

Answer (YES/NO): NO